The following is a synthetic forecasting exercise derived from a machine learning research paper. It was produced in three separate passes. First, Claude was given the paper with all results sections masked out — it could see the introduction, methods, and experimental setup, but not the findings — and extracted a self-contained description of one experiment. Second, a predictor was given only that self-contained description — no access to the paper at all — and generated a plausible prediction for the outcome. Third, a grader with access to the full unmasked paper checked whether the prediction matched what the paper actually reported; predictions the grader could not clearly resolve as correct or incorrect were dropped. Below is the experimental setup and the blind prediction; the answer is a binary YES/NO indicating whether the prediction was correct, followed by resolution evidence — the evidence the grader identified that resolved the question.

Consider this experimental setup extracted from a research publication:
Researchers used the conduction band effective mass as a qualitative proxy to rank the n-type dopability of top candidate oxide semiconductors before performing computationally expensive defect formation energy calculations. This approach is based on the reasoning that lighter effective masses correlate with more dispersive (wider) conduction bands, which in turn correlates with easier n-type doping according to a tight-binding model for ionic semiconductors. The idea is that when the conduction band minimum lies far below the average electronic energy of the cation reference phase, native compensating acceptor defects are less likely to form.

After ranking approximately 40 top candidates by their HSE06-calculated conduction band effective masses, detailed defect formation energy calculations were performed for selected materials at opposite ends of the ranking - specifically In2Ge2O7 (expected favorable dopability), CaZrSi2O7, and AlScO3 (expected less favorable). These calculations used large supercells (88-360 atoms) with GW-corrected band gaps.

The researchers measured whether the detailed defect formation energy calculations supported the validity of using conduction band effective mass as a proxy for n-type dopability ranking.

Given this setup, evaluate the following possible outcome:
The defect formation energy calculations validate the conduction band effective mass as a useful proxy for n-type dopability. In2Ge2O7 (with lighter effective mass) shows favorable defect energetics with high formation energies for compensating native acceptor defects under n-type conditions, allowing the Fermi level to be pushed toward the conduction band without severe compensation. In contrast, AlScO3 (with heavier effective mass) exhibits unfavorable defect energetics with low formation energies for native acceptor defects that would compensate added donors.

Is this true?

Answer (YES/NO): YES